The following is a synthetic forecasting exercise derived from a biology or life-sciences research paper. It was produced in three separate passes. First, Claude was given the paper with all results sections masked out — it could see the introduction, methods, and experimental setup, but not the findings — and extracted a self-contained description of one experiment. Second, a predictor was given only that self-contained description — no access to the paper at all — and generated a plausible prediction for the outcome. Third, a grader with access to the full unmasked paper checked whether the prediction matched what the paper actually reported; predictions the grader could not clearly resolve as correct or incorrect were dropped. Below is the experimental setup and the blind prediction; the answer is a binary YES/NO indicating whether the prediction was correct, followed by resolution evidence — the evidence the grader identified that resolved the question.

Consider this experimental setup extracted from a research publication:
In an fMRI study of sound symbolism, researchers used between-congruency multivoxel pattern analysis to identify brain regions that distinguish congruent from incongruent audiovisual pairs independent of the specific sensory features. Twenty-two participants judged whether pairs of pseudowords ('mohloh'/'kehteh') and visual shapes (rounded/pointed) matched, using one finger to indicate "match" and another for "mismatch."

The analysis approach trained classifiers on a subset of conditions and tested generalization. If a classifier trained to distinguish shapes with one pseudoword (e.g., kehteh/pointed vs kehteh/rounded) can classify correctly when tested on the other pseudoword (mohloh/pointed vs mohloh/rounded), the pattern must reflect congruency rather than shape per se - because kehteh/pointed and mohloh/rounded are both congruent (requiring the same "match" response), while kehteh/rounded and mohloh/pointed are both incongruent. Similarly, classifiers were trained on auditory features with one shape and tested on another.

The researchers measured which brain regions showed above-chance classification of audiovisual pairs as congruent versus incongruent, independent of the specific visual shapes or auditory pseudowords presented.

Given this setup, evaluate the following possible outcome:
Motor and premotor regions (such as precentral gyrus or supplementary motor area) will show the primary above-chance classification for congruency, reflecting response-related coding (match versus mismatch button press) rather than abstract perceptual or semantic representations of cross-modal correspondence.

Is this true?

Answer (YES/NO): YES